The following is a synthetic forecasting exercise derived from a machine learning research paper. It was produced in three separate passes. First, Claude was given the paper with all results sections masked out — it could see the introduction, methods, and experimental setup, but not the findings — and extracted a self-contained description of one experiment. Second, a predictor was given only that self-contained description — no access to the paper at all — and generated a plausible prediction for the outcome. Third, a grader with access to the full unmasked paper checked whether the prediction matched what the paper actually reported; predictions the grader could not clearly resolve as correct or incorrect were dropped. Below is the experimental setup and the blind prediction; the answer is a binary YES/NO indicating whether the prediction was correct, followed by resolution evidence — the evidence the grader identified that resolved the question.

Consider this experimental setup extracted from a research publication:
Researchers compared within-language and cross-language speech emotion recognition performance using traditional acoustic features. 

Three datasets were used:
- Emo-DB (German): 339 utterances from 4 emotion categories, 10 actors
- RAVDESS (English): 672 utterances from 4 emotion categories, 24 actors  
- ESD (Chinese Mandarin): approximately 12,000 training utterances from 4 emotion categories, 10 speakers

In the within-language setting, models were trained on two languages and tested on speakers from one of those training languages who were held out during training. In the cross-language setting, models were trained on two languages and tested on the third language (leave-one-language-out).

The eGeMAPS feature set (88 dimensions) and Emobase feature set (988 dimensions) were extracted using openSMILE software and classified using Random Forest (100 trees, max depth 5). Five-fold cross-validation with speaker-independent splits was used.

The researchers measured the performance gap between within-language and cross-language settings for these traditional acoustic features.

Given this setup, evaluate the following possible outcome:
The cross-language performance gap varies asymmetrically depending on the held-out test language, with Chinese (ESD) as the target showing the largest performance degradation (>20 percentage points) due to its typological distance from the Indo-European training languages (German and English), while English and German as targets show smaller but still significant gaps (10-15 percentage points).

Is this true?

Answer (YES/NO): NO